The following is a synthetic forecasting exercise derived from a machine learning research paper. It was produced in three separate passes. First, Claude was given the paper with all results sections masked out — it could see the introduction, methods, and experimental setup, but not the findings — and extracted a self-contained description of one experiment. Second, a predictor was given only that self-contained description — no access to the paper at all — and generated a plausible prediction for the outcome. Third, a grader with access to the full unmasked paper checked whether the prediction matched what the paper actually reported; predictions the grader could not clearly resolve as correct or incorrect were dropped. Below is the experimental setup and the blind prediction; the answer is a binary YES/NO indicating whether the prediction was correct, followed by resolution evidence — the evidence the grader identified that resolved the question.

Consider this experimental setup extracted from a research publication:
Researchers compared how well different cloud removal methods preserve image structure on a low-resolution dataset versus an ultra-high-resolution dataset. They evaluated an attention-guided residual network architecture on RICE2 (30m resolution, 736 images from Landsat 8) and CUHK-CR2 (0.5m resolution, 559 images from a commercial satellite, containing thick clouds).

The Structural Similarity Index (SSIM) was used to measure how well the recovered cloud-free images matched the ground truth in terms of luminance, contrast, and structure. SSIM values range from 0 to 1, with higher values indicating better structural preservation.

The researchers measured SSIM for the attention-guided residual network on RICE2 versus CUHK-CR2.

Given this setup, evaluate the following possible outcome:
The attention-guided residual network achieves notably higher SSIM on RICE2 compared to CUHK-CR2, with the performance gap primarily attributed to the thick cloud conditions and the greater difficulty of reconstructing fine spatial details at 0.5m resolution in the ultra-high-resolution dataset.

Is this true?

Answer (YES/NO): YES